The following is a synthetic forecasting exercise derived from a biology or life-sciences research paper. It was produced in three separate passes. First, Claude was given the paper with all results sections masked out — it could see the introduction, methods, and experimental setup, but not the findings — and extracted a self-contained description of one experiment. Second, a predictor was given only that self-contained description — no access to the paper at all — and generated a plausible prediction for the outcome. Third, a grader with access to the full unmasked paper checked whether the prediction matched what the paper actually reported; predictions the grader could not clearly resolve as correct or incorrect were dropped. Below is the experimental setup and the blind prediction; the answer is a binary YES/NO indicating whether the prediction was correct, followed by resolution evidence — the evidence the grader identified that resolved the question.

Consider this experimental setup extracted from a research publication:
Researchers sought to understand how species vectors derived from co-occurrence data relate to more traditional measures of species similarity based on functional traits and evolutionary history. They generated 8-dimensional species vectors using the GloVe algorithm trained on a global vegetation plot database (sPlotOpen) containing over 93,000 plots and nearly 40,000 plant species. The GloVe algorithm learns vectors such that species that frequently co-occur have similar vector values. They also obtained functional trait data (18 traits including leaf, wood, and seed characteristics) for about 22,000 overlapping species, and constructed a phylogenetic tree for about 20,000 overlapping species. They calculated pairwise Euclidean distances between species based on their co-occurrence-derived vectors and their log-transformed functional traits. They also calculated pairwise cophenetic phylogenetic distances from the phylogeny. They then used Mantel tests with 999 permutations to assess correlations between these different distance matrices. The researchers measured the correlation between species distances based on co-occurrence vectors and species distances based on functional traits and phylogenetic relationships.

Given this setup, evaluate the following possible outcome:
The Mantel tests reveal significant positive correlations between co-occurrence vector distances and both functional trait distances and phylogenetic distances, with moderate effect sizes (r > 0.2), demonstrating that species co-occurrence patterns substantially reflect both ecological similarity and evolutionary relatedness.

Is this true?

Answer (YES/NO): NO